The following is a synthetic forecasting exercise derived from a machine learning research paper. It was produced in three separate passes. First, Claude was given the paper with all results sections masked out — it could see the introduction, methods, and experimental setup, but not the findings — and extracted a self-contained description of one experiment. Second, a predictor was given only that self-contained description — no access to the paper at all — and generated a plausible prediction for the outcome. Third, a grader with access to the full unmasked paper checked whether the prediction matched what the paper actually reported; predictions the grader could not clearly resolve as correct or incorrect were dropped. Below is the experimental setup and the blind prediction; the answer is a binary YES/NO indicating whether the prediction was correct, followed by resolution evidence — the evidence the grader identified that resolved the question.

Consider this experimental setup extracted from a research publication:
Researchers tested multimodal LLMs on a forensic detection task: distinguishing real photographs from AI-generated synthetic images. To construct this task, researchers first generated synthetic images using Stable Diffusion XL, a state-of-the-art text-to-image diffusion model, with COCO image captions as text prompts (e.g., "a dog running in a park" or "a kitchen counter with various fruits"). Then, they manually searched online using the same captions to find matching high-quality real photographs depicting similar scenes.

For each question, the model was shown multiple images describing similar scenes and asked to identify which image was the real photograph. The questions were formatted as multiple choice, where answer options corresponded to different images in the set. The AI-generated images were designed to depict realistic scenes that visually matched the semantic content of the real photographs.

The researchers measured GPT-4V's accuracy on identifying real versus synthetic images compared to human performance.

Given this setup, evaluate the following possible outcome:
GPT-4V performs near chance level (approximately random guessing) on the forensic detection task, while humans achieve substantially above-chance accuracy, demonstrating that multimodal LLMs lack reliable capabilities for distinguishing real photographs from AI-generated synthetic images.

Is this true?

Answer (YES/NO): NO